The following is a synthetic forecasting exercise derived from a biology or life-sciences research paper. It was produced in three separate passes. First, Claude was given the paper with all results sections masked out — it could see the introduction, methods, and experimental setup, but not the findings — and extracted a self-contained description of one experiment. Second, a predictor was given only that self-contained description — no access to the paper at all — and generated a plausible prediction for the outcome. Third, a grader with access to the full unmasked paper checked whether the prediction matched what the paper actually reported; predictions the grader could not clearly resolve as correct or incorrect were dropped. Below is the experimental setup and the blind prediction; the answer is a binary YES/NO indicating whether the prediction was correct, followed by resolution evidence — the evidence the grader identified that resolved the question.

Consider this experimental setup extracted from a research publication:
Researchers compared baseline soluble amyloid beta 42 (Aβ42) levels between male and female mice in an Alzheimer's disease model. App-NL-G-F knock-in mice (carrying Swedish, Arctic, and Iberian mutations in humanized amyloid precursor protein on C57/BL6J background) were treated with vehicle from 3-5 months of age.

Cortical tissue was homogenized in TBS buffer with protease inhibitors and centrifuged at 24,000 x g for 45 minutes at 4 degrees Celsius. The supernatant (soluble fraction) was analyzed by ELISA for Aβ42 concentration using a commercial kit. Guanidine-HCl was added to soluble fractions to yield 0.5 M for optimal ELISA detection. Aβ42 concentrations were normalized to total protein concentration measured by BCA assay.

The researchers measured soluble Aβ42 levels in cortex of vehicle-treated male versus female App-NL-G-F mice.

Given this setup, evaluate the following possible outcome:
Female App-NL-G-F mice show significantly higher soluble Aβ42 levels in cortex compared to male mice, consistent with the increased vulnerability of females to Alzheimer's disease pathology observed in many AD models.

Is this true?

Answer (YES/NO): YES